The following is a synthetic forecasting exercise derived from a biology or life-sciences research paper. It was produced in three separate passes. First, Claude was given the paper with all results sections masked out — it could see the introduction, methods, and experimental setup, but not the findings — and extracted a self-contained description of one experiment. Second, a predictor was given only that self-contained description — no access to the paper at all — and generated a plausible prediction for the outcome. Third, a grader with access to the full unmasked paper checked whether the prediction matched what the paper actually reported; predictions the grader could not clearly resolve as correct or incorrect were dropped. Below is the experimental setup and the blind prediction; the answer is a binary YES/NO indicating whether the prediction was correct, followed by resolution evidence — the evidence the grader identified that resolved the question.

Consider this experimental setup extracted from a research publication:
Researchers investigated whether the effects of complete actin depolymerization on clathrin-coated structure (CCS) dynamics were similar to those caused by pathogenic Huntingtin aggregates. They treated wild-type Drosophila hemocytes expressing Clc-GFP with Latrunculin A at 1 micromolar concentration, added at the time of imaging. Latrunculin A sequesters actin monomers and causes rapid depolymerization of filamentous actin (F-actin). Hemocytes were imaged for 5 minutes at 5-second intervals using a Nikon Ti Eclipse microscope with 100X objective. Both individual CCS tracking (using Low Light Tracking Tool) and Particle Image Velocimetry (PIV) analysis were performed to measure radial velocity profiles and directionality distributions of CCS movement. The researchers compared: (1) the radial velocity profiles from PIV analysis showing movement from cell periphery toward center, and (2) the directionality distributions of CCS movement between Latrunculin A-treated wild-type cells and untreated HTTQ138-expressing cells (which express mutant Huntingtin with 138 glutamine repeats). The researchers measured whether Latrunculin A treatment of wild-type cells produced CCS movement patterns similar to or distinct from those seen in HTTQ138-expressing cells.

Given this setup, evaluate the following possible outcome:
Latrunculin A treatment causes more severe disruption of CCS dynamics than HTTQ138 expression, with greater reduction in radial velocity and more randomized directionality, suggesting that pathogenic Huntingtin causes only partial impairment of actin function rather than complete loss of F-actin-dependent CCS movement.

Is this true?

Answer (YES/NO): NO